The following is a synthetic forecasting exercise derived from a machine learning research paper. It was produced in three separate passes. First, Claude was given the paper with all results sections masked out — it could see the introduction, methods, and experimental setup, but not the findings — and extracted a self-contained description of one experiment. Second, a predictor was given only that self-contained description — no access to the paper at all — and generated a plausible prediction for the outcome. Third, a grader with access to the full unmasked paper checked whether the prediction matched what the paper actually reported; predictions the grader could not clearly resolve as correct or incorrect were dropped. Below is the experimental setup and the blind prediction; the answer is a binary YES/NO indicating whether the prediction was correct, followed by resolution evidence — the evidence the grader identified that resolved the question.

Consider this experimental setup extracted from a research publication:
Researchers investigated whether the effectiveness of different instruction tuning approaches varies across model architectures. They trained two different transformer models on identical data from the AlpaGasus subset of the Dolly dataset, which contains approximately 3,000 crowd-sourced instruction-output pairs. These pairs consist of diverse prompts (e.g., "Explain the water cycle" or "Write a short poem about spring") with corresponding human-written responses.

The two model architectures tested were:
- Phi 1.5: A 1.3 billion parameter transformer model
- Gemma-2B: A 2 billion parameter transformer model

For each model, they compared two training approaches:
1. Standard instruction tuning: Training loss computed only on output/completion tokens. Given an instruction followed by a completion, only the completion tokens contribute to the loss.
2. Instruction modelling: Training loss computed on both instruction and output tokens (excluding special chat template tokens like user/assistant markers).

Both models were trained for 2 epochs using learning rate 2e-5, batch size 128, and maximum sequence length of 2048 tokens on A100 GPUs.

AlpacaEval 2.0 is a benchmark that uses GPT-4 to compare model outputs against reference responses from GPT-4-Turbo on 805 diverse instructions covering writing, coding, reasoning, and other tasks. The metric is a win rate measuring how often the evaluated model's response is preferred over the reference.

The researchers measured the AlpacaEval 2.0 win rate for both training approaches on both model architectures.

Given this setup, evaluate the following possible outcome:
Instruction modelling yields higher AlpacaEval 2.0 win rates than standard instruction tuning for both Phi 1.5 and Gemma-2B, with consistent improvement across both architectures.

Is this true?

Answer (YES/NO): NO